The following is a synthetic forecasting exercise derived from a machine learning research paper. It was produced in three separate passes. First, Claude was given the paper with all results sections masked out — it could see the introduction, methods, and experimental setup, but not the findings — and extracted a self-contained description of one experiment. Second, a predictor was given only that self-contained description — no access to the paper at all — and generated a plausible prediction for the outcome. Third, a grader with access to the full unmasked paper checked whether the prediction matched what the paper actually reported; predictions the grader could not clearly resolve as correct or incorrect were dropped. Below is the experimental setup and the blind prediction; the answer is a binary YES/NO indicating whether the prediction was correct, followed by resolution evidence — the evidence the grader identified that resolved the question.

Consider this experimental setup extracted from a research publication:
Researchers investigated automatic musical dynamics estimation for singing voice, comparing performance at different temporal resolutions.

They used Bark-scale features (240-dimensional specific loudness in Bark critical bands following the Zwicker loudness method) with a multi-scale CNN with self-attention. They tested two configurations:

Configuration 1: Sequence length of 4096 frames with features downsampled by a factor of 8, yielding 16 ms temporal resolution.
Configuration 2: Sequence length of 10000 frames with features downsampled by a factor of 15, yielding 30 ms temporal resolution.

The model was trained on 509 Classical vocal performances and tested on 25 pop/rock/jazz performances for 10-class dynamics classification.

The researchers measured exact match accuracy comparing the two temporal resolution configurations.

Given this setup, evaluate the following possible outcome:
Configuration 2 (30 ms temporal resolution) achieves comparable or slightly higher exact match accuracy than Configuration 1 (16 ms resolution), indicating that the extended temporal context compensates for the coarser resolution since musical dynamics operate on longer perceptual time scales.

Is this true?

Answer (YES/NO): YES